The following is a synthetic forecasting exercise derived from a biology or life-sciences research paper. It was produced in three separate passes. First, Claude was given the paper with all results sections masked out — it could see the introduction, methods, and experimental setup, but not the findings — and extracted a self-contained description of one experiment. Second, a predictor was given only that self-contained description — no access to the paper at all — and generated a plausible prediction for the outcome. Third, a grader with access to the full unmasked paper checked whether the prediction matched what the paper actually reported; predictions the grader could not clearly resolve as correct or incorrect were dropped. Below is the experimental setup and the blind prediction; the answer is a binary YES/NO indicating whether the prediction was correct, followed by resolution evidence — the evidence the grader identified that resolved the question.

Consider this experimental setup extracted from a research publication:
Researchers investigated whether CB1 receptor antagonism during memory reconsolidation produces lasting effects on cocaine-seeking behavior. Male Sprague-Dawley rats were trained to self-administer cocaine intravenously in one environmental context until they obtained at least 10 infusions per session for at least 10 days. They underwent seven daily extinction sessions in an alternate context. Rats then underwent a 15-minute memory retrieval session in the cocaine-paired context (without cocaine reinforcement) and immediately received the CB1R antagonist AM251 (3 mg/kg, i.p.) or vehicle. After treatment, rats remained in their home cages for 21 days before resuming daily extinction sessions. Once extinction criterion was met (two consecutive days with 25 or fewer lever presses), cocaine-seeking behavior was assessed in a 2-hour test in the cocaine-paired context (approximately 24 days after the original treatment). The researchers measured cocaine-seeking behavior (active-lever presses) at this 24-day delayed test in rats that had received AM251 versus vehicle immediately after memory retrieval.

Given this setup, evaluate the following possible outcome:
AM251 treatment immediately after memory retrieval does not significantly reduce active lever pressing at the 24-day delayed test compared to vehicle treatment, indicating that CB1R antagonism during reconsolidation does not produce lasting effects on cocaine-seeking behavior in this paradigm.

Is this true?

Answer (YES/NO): YES